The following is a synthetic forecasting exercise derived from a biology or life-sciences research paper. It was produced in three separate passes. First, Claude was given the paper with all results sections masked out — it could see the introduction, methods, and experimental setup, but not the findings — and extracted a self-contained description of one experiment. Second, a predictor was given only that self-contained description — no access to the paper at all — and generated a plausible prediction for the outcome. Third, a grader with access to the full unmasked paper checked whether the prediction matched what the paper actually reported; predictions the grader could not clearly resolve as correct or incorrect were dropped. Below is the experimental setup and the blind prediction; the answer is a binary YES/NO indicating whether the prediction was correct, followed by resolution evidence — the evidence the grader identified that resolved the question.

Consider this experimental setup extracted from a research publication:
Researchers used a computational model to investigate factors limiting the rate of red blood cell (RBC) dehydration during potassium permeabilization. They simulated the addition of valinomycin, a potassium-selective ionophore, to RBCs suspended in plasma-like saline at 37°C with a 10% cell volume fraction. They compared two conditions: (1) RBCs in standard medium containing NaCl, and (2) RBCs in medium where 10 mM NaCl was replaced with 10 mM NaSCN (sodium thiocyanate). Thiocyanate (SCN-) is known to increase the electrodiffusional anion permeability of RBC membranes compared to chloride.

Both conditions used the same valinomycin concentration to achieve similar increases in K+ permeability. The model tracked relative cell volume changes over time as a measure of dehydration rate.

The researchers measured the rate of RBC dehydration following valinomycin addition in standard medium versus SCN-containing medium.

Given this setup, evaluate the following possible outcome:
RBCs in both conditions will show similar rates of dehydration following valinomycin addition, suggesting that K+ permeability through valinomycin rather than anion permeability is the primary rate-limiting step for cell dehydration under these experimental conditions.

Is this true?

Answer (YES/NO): NO